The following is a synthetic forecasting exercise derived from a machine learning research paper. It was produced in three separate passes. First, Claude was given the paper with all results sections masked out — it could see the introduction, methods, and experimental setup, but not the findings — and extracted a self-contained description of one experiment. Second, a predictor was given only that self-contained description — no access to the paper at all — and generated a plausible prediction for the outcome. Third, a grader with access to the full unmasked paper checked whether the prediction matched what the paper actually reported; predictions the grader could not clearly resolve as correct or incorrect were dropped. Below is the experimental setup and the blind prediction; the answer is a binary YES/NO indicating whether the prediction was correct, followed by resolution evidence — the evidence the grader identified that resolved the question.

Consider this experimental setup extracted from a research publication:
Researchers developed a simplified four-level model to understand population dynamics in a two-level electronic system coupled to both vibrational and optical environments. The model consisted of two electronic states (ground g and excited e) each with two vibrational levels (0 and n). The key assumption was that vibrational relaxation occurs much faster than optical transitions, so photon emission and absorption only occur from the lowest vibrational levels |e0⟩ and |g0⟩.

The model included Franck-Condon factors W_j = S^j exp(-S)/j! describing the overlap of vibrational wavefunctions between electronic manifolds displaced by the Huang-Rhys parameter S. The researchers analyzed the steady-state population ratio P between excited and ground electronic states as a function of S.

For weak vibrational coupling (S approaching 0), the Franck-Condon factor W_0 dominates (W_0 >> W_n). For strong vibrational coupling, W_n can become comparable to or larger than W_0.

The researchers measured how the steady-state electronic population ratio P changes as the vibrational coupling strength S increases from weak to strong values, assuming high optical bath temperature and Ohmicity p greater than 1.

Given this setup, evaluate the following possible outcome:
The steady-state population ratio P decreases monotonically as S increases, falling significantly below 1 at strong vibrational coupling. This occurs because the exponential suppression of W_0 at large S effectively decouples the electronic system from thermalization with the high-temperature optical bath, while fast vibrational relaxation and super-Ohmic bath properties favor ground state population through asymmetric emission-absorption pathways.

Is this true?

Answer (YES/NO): NO